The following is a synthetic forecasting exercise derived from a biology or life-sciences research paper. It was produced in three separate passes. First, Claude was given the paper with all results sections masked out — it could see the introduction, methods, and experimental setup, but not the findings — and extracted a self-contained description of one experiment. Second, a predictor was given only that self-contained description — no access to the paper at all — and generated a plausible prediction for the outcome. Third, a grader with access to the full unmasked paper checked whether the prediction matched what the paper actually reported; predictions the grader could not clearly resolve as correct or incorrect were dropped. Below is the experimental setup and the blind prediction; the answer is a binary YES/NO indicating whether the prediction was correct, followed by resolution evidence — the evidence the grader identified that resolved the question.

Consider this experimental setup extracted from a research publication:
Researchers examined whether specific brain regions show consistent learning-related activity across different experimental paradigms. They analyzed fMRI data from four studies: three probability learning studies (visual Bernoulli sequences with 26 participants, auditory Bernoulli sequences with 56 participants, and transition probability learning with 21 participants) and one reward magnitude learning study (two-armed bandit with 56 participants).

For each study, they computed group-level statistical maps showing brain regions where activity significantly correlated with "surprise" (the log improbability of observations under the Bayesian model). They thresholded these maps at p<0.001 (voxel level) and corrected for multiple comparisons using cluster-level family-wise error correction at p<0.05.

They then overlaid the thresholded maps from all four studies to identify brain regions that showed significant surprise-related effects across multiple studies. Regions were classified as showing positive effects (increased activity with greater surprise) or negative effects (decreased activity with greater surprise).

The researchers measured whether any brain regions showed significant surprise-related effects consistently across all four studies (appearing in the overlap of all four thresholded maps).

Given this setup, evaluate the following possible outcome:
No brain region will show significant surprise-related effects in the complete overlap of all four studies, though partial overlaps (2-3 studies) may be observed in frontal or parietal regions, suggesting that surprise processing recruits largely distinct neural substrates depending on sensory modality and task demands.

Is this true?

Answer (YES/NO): NO